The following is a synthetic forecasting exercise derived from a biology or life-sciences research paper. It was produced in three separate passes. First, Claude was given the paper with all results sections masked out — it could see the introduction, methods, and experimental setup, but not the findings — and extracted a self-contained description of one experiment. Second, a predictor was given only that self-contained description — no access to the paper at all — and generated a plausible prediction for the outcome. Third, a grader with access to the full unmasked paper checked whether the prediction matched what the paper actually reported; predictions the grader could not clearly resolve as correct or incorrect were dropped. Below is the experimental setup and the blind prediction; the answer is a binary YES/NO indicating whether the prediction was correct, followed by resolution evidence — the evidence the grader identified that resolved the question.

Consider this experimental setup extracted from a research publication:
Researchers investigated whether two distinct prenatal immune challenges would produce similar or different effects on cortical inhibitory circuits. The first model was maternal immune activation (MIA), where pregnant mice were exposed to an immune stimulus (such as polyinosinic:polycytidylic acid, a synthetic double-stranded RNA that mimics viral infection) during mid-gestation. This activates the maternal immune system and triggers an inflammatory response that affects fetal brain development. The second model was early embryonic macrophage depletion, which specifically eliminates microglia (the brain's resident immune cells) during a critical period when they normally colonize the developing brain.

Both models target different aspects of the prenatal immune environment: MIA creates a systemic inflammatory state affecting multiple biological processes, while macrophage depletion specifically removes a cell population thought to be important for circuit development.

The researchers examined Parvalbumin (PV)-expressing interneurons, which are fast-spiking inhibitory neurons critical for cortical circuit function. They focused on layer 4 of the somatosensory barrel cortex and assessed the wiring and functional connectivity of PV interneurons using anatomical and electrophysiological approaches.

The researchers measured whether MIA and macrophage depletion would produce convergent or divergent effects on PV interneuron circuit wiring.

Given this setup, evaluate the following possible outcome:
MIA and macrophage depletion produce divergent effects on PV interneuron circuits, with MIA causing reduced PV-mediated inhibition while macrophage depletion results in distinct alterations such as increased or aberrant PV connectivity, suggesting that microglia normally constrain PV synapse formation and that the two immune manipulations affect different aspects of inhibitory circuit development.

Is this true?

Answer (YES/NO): NO